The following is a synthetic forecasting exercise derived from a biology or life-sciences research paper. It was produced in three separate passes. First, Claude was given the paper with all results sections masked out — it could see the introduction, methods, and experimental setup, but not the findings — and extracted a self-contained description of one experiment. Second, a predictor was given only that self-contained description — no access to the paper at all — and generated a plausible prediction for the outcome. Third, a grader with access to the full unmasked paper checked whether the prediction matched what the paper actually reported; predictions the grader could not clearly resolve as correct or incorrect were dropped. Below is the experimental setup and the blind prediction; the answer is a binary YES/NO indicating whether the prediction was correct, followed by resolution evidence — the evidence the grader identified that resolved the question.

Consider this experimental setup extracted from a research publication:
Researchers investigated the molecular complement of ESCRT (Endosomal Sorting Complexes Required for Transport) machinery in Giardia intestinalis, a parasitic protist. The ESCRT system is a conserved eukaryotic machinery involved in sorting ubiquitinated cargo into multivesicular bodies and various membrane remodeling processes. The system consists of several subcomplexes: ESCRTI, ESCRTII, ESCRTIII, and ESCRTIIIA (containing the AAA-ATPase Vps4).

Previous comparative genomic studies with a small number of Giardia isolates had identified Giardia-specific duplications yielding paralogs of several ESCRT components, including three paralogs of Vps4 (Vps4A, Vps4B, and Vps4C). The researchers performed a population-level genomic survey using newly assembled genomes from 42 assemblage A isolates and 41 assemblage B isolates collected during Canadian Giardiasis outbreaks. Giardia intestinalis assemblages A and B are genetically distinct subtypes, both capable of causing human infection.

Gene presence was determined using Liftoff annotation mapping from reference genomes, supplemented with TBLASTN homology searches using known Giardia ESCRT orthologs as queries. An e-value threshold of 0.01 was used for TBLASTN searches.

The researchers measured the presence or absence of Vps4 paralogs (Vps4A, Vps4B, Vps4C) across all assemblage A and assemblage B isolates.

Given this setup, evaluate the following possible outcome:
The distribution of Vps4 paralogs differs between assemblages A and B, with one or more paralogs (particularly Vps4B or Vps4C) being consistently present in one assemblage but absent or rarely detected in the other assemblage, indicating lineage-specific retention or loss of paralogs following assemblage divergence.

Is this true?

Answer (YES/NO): YES